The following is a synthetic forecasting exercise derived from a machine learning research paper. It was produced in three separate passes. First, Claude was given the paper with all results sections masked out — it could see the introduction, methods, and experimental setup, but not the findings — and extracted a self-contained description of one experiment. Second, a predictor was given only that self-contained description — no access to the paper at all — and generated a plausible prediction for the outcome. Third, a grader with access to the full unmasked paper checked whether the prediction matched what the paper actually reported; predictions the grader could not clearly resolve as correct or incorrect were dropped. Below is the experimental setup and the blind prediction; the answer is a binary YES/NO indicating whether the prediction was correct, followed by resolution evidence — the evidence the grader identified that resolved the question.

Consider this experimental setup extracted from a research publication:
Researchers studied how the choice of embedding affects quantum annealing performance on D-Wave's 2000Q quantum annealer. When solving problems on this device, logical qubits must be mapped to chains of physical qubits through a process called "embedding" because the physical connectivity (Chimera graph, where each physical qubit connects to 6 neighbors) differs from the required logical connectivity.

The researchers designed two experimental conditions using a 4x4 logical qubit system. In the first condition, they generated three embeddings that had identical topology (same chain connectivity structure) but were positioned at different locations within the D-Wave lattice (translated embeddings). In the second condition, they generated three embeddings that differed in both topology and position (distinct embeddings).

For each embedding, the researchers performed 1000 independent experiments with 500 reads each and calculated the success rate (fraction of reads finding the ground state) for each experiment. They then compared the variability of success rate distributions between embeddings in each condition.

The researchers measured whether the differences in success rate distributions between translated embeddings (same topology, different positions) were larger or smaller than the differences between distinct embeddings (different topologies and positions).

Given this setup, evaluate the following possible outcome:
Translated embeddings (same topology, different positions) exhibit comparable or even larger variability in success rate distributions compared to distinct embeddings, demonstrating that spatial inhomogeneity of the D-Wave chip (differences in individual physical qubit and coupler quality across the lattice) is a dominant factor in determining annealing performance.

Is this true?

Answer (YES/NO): NO